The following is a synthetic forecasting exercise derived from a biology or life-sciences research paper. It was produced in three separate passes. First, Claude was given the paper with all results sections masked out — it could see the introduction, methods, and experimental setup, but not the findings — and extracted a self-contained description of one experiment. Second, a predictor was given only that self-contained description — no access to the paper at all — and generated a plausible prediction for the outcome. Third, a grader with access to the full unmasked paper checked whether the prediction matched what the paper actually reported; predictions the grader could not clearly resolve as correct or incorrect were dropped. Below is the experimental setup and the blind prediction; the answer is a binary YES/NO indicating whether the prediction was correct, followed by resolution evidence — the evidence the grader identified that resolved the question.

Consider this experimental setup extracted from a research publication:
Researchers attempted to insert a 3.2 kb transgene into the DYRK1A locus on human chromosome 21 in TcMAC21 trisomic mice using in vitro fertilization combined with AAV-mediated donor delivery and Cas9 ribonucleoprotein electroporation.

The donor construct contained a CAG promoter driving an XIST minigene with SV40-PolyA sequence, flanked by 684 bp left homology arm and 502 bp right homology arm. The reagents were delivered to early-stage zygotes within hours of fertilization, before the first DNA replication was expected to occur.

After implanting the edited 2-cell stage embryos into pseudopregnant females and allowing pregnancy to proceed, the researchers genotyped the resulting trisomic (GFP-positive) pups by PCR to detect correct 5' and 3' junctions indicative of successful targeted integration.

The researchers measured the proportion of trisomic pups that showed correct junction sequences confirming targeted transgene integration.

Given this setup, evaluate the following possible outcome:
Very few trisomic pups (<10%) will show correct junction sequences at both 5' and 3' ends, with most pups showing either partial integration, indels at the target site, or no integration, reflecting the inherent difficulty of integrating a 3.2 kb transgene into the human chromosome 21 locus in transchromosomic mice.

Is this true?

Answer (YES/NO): NO